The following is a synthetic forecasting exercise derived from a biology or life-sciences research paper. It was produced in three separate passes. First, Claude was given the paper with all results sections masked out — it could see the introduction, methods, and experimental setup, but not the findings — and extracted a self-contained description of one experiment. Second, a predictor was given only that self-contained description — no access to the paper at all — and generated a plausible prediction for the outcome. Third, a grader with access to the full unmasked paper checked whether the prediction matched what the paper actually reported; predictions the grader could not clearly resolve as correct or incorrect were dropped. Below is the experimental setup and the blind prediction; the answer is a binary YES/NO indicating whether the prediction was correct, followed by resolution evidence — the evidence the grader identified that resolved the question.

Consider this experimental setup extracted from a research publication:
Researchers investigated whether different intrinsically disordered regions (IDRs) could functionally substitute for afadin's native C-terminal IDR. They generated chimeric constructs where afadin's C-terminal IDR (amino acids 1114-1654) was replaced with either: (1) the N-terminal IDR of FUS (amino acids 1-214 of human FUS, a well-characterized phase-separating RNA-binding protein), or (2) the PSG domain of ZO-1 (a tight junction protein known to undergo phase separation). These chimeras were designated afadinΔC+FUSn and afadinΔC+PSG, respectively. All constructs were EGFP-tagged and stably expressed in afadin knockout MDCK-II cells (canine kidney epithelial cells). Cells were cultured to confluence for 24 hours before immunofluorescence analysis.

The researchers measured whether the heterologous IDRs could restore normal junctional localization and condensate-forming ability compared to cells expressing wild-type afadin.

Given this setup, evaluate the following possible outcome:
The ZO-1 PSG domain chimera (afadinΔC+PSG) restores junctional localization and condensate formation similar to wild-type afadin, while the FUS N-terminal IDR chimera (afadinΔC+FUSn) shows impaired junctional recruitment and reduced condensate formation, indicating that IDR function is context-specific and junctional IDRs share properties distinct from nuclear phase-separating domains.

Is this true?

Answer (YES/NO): NO